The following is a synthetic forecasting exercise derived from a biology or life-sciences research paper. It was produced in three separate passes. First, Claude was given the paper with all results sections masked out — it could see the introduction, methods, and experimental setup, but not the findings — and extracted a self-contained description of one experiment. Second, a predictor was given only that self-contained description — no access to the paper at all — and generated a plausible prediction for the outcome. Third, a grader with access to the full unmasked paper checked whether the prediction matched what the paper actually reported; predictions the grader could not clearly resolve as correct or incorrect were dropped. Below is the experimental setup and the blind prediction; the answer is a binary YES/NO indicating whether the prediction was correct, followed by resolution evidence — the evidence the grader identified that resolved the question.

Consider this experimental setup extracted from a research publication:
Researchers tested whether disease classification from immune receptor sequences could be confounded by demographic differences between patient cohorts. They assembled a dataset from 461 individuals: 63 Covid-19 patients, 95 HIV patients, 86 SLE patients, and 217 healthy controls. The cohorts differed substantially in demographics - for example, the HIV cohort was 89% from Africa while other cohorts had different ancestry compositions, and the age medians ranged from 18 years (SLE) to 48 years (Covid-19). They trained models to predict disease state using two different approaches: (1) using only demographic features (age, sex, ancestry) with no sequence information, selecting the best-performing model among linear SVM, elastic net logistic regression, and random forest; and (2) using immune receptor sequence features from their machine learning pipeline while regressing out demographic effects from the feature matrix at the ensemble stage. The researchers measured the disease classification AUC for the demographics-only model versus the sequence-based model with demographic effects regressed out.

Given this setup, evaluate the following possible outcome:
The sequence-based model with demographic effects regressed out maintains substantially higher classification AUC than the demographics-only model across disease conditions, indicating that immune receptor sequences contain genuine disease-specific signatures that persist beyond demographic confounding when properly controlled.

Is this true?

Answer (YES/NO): YES